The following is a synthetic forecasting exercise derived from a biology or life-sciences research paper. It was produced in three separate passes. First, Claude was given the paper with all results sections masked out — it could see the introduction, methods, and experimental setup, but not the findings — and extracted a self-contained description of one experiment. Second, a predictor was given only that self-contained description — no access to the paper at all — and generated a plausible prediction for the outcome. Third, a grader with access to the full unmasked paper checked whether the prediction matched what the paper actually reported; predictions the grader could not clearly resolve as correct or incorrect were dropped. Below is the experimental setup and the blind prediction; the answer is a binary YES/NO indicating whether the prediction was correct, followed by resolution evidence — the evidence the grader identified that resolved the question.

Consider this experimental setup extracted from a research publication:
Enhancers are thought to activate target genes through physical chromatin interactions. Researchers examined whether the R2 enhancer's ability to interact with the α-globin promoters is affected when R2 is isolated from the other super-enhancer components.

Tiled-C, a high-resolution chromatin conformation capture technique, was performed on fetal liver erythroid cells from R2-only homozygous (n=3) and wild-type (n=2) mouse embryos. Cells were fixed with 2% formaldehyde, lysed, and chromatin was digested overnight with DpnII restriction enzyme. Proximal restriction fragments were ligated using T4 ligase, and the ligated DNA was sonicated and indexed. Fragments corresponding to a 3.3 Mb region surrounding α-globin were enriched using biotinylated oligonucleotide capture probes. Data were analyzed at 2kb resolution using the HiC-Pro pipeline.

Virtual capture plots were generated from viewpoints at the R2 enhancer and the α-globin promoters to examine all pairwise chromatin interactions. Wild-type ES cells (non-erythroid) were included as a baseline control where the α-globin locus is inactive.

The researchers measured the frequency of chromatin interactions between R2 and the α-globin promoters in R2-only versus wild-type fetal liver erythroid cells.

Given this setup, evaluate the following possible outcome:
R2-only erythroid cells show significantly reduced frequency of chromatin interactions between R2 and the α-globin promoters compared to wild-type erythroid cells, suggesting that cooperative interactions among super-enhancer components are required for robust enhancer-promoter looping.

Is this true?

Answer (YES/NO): YES